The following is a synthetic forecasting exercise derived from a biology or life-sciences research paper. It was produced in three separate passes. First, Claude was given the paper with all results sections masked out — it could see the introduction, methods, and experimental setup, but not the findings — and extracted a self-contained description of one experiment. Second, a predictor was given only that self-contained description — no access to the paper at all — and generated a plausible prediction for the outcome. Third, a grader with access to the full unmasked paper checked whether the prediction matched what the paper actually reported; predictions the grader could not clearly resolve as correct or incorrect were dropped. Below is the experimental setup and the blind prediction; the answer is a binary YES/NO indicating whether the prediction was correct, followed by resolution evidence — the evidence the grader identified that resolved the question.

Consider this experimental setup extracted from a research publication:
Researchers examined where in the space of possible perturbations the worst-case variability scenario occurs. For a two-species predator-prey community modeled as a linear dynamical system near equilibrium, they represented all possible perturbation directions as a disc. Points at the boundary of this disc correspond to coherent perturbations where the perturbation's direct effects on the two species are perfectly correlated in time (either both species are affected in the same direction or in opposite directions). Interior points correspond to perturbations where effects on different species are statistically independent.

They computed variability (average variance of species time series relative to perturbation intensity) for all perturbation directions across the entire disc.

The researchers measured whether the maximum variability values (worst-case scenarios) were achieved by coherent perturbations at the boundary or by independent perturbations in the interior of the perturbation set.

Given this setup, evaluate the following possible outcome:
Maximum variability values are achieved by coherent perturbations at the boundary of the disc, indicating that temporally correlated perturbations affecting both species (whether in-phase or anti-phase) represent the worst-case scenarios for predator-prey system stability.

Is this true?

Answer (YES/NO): YES